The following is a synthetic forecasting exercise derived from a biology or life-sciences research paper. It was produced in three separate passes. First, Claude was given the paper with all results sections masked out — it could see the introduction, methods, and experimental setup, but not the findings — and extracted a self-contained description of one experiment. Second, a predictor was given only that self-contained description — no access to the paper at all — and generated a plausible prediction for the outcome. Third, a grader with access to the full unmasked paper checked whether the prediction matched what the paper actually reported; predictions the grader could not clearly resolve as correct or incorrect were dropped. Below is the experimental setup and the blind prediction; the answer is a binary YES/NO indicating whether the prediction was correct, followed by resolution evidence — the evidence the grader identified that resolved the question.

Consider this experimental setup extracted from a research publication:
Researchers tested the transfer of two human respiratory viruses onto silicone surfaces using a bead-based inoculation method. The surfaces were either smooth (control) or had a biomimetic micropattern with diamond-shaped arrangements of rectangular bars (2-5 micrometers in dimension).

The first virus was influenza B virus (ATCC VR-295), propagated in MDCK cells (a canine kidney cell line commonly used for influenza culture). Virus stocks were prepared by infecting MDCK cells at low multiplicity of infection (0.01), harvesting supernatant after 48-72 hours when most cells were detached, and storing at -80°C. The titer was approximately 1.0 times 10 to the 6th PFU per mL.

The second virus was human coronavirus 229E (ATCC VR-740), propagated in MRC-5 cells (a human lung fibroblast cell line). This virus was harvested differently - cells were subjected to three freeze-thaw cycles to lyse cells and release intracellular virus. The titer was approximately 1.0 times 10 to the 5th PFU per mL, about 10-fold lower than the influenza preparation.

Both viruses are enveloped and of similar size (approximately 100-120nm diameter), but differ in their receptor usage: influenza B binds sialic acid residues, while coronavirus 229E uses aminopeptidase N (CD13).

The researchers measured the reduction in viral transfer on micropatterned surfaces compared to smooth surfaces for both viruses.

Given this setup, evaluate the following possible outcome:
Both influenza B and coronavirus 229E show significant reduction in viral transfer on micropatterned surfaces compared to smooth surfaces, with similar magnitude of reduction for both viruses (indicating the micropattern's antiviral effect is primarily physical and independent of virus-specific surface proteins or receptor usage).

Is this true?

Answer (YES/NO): YES